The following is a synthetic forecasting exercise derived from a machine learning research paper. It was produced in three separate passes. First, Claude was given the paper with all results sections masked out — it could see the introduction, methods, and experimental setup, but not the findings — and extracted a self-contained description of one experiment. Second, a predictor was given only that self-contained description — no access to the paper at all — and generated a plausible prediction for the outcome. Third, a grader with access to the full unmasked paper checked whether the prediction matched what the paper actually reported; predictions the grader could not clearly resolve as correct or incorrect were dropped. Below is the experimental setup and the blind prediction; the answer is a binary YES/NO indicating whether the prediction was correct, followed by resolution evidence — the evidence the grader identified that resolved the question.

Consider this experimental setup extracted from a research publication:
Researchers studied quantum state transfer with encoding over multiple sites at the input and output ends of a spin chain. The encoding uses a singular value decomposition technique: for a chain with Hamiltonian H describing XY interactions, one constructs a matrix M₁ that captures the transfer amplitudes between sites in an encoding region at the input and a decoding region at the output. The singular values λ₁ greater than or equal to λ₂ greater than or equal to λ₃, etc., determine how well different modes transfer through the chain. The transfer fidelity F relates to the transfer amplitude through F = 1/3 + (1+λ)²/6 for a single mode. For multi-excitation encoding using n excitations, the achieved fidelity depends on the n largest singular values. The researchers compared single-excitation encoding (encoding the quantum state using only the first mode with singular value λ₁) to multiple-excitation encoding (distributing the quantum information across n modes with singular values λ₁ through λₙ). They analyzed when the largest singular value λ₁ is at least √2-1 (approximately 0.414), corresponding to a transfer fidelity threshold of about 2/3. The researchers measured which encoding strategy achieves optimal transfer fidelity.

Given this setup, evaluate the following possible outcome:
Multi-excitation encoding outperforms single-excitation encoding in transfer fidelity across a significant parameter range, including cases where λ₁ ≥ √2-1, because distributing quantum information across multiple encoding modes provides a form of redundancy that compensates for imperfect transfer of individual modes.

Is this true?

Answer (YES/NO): NO